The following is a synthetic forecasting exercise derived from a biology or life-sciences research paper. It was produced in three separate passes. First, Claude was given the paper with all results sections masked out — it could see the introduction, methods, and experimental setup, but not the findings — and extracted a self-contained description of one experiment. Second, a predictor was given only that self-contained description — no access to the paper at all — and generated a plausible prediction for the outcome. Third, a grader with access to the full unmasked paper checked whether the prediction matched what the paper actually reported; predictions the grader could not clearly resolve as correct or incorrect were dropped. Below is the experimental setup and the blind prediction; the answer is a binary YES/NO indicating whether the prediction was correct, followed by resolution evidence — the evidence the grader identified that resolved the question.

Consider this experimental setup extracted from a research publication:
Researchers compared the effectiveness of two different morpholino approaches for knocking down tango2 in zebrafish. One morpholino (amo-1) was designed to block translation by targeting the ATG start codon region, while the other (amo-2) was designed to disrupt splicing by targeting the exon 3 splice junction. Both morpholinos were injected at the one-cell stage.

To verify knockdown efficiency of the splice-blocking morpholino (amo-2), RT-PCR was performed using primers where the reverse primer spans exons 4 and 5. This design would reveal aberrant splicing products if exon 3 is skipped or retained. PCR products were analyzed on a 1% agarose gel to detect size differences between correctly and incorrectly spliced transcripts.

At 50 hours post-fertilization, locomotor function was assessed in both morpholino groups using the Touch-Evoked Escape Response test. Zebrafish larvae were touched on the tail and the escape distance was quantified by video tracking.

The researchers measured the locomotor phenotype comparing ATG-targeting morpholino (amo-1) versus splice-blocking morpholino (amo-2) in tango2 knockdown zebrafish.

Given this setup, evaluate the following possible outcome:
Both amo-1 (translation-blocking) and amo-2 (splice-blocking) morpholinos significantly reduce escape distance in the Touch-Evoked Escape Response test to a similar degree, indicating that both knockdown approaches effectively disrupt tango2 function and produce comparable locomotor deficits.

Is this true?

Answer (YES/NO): NO